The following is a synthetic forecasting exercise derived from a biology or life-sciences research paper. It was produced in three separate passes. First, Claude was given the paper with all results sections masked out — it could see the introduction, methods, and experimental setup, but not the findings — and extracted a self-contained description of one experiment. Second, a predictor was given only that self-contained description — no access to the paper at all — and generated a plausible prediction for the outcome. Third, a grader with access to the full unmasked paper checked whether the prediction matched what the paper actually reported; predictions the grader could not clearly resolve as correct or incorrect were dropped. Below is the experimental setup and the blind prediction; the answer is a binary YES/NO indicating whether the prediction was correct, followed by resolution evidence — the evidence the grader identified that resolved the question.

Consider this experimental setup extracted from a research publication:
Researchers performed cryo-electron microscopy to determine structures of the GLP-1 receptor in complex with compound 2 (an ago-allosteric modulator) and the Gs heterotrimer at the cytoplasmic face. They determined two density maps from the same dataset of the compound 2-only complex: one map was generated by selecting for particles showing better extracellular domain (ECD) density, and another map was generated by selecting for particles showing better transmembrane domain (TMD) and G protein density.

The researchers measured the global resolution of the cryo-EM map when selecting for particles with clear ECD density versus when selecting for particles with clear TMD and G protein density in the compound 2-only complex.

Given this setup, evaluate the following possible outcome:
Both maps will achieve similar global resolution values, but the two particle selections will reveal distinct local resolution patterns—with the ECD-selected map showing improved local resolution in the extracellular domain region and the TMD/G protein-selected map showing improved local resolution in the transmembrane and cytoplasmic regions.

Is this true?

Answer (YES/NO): NO